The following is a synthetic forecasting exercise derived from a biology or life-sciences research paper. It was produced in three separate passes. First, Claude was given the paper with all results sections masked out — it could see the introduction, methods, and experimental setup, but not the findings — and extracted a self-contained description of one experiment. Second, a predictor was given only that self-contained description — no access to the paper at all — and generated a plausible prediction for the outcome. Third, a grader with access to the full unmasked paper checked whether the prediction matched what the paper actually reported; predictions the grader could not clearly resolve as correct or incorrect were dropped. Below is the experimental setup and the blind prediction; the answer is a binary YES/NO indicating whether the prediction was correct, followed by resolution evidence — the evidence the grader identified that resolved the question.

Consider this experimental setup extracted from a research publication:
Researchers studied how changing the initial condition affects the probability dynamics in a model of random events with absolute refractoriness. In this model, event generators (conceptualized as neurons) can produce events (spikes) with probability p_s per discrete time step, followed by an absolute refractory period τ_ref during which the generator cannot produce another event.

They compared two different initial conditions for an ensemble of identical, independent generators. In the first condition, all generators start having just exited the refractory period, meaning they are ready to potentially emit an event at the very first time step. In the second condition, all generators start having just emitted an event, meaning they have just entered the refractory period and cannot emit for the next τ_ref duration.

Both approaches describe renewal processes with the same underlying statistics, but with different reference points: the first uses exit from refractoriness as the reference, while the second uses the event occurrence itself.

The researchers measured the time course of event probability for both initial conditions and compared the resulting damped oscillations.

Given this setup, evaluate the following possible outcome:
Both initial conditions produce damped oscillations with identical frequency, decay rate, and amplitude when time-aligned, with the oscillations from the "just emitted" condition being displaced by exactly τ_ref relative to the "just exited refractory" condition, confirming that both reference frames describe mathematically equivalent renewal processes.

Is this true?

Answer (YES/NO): YES